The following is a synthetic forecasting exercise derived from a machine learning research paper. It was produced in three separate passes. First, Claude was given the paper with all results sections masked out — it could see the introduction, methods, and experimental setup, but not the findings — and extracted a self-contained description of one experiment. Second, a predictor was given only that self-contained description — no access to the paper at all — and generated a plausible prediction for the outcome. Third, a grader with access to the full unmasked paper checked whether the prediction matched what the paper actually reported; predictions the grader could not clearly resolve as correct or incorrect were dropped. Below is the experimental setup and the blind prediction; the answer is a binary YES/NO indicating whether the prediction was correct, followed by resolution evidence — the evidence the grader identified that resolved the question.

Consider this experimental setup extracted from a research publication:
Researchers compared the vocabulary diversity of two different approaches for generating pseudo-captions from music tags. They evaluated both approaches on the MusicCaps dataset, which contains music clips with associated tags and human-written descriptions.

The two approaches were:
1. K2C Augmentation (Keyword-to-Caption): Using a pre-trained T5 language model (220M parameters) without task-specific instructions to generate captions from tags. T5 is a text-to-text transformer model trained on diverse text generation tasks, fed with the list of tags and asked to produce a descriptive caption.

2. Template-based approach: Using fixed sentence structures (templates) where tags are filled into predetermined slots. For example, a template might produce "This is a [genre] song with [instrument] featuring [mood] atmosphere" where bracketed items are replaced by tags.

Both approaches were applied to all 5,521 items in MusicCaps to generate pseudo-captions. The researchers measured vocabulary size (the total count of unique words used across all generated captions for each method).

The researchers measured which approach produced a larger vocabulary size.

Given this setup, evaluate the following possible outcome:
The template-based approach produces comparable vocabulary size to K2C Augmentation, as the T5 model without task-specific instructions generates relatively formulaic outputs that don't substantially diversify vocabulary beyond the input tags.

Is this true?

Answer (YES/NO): YES